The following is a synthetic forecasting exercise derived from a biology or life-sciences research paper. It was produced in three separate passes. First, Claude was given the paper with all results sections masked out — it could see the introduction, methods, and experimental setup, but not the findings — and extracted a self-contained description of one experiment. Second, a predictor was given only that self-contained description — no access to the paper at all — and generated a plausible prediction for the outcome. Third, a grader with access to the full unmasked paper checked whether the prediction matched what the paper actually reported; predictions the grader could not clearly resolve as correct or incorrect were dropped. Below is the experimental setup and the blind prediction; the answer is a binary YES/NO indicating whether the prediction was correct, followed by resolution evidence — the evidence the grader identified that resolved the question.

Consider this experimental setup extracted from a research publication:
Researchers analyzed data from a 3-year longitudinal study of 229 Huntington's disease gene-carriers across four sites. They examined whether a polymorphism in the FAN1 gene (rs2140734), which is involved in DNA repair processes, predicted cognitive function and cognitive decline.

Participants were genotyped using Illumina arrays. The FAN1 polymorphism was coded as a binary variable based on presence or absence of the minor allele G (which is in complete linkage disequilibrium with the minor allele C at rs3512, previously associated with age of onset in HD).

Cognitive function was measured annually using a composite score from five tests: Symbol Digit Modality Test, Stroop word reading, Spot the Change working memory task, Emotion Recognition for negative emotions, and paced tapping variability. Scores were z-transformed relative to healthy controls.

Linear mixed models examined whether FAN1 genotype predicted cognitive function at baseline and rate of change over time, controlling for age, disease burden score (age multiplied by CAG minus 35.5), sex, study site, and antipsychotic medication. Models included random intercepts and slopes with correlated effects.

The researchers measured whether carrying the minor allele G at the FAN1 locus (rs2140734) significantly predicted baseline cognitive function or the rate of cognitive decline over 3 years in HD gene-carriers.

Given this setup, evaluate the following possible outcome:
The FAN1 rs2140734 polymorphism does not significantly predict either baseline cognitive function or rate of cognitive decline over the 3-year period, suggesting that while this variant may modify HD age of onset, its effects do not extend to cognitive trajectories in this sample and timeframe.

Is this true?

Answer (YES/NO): YES